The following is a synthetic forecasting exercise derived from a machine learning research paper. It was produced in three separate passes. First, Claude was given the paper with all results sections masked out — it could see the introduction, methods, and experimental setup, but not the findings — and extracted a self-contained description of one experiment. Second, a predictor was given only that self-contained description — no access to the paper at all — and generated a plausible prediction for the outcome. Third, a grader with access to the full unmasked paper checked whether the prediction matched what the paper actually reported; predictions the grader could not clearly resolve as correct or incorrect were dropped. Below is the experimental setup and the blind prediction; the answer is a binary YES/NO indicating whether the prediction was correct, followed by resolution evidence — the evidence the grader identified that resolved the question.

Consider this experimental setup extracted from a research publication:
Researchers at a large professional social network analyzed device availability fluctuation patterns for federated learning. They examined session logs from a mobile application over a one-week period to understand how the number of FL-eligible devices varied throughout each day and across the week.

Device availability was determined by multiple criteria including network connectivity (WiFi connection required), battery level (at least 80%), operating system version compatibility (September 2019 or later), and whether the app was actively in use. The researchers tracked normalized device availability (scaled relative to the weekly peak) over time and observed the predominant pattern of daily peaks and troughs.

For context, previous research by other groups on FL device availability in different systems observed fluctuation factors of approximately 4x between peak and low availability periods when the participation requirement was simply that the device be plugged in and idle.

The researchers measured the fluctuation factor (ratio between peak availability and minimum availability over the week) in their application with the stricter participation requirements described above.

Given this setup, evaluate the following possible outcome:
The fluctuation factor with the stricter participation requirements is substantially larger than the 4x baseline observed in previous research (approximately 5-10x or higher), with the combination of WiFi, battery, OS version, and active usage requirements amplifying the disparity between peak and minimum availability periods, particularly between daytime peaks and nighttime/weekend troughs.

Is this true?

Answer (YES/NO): YES